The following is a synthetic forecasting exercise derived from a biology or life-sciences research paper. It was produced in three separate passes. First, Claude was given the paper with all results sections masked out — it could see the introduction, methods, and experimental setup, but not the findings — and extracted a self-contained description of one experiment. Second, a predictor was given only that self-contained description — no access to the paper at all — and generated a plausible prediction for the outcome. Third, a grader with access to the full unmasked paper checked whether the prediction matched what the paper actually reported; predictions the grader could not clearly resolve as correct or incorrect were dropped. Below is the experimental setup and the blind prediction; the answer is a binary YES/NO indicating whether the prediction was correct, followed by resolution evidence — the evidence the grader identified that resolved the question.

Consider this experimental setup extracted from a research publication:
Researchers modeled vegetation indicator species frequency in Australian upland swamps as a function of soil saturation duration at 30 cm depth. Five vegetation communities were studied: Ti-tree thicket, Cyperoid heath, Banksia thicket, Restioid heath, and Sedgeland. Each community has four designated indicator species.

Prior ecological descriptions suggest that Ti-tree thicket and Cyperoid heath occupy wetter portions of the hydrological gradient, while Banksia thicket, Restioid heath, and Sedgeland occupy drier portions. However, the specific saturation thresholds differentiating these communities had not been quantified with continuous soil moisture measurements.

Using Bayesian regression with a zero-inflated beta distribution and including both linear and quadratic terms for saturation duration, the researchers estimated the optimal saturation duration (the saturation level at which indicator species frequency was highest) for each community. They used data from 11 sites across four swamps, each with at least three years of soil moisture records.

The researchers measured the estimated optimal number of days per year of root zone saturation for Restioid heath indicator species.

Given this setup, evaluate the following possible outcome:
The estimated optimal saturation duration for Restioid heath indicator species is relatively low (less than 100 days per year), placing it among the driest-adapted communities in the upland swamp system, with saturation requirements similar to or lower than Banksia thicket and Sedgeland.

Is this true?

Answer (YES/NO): YES